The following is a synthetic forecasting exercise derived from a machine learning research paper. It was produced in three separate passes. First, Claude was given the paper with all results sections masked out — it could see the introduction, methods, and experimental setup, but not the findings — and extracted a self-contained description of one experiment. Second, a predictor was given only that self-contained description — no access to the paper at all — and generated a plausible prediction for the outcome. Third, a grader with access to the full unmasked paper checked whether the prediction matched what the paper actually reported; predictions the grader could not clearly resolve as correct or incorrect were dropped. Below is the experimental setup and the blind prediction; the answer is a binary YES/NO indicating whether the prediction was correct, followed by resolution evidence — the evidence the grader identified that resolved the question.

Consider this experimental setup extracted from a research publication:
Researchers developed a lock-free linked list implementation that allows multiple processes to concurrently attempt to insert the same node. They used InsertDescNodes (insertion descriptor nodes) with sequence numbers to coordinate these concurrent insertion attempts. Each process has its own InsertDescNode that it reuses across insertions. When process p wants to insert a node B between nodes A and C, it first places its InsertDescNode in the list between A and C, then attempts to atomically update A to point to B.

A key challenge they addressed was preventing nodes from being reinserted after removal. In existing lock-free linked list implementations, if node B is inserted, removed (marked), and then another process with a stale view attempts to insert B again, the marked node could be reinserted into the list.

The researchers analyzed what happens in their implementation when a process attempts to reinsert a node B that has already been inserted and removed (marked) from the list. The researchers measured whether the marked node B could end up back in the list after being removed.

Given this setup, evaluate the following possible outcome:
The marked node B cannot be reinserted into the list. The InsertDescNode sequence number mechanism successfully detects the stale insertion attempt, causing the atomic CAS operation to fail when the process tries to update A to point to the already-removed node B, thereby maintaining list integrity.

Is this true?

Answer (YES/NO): NO